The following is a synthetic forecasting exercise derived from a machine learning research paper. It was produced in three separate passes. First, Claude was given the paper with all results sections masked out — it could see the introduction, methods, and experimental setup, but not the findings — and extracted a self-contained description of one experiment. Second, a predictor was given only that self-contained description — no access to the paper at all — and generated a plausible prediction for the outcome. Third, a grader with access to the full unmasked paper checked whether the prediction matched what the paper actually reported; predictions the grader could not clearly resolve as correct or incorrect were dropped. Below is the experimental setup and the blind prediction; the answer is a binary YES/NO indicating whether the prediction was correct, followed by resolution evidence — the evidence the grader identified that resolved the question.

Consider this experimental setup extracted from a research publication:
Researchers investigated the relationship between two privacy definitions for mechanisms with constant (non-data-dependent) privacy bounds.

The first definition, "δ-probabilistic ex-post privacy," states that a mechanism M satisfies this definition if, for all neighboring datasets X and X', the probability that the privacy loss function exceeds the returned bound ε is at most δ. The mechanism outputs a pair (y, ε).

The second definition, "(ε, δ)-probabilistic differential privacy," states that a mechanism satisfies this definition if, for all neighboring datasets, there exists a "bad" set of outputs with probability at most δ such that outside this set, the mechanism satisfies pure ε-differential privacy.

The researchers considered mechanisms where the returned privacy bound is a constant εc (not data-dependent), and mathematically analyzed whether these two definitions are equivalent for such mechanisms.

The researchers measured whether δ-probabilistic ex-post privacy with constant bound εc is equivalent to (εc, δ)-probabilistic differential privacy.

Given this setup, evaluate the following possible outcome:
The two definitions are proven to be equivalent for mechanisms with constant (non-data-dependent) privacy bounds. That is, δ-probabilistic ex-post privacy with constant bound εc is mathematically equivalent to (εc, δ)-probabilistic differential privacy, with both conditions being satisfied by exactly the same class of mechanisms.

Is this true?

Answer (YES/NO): YES